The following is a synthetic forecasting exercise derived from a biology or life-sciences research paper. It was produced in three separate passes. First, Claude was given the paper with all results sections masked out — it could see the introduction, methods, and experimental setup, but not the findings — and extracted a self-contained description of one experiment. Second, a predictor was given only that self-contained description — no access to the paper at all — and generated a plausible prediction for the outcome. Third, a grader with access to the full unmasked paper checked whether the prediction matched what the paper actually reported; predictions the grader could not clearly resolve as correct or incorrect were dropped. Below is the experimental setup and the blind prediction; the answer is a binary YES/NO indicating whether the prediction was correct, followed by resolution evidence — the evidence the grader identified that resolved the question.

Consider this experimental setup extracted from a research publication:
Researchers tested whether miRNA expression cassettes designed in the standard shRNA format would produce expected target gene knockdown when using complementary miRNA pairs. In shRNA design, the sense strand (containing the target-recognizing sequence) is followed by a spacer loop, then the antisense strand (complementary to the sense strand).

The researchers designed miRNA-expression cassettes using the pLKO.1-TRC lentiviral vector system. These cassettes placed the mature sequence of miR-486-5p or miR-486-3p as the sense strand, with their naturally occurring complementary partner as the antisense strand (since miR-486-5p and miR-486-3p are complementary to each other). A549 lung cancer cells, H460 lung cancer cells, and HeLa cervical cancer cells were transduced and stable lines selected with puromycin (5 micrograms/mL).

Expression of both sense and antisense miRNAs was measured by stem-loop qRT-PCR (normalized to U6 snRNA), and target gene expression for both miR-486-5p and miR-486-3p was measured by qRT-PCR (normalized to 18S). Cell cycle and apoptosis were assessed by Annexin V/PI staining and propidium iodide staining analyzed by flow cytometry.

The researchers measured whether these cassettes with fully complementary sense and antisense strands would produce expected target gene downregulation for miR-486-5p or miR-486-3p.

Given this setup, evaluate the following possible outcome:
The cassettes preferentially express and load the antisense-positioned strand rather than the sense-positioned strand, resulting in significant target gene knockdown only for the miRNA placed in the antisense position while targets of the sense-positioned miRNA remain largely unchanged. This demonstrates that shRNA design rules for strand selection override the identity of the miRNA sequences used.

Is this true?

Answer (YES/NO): NO